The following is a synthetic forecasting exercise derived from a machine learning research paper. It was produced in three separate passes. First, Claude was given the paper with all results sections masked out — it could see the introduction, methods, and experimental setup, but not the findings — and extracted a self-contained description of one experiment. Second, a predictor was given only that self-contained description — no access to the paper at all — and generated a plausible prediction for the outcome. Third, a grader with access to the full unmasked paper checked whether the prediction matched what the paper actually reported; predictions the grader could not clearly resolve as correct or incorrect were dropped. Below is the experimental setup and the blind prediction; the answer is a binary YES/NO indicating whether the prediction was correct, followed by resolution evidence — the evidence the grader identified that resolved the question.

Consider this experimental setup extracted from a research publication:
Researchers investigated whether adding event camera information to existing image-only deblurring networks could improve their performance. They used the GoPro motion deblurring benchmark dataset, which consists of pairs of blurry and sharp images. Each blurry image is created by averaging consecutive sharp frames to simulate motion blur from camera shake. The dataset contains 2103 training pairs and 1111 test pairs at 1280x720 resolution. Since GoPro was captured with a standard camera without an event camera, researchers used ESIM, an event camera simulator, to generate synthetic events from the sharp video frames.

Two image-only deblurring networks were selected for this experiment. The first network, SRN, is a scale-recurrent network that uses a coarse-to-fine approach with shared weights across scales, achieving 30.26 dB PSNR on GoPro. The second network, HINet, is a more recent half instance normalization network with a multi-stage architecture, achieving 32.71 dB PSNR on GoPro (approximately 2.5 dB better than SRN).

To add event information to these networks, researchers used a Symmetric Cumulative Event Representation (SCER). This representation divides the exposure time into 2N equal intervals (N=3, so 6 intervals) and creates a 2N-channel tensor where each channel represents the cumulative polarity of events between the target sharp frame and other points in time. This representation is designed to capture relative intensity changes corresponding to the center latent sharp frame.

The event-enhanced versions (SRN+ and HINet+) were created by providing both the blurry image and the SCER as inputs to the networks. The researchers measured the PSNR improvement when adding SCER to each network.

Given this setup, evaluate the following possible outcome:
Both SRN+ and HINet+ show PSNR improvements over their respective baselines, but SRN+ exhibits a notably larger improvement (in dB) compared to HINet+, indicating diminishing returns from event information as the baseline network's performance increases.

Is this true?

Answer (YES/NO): NO